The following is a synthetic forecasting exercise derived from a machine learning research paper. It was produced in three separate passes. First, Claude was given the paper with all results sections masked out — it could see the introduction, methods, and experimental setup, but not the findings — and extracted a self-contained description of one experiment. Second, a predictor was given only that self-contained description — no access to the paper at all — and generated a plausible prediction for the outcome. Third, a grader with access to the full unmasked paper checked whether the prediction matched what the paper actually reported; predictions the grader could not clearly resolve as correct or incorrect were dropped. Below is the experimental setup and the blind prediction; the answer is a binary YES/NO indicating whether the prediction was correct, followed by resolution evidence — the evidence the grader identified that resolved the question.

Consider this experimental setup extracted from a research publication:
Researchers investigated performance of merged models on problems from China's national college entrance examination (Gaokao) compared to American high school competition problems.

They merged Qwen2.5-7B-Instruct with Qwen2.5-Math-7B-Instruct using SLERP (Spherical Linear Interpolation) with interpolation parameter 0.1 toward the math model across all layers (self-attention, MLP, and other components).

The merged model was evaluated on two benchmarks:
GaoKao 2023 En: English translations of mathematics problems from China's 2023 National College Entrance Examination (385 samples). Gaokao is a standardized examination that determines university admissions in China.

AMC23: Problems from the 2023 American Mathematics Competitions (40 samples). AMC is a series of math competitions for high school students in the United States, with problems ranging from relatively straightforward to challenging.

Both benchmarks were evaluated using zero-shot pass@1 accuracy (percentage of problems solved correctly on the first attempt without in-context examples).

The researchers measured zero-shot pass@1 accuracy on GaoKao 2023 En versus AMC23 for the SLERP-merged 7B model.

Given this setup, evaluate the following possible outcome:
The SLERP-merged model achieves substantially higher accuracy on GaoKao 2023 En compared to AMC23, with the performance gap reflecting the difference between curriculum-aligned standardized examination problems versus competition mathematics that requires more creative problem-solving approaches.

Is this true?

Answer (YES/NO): YES